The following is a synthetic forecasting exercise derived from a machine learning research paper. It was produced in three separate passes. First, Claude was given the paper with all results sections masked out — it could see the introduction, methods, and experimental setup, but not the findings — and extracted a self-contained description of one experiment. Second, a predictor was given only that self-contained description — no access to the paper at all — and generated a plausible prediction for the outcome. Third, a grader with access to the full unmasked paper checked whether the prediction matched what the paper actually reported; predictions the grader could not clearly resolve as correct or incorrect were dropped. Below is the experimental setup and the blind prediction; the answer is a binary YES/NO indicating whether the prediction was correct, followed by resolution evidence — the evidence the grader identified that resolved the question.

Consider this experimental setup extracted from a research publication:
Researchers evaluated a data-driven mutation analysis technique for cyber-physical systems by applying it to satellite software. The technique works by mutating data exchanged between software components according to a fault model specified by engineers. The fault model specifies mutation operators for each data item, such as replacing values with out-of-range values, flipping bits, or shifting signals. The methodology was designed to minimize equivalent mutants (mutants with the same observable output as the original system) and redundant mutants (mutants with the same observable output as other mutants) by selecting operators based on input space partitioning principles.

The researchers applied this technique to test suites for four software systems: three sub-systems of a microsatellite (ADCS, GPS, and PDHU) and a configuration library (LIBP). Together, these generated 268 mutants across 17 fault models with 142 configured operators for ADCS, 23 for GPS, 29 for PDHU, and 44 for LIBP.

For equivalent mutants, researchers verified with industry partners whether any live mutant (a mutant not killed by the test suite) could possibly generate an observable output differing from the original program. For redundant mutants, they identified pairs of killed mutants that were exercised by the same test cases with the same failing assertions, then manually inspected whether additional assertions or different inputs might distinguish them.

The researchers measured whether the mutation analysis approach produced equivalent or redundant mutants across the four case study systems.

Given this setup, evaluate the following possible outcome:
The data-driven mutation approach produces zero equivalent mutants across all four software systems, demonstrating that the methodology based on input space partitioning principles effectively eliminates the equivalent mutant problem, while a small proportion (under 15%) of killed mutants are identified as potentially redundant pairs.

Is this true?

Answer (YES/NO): NO